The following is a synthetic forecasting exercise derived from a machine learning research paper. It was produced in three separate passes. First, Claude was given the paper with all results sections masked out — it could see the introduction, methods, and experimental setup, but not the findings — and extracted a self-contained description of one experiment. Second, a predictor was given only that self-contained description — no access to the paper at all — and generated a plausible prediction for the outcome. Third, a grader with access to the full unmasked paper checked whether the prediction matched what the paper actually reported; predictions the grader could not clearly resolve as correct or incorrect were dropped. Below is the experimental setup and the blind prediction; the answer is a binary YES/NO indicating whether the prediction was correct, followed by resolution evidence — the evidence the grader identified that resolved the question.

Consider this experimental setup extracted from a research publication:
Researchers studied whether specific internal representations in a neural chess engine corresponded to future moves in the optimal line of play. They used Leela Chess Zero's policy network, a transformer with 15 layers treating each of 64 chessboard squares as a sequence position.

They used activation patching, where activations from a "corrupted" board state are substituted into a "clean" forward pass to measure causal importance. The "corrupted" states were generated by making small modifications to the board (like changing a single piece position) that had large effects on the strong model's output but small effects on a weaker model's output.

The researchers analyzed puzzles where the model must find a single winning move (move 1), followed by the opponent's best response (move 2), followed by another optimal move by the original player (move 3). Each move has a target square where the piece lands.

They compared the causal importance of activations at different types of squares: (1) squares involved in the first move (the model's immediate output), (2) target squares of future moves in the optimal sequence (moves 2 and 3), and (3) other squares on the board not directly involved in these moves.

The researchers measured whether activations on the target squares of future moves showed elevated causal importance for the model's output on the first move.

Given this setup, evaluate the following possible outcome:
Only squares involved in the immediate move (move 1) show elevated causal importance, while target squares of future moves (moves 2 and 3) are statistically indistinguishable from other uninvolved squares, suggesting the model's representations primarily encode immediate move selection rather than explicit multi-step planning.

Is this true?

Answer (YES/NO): NO